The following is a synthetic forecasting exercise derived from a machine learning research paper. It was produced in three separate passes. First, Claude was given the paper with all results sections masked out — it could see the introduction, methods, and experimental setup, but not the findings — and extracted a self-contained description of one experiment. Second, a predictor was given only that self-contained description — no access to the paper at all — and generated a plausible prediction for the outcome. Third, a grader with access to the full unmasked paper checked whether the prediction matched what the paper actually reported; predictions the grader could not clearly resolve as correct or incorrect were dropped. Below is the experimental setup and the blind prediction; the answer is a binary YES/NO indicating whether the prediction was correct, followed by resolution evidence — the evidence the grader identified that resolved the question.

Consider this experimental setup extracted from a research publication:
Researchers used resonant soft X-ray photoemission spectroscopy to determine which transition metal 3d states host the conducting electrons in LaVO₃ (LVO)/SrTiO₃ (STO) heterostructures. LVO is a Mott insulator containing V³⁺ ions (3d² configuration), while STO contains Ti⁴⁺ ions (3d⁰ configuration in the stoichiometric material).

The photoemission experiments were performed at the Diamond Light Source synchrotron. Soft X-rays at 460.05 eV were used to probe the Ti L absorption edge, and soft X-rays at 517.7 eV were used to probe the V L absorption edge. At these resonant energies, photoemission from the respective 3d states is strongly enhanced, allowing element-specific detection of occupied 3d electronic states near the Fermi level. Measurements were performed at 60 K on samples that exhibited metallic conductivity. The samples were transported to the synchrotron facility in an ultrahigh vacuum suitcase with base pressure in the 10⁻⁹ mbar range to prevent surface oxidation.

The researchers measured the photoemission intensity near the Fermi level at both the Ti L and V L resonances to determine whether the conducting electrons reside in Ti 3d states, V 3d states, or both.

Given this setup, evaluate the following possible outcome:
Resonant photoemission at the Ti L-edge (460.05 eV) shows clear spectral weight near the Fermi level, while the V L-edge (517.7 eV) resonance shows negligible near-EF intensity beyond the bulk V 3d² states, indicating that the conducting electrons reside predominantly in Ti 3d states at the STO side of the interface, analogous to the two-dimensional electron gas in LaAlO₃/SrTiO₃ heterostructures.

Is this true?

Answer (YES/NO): YES